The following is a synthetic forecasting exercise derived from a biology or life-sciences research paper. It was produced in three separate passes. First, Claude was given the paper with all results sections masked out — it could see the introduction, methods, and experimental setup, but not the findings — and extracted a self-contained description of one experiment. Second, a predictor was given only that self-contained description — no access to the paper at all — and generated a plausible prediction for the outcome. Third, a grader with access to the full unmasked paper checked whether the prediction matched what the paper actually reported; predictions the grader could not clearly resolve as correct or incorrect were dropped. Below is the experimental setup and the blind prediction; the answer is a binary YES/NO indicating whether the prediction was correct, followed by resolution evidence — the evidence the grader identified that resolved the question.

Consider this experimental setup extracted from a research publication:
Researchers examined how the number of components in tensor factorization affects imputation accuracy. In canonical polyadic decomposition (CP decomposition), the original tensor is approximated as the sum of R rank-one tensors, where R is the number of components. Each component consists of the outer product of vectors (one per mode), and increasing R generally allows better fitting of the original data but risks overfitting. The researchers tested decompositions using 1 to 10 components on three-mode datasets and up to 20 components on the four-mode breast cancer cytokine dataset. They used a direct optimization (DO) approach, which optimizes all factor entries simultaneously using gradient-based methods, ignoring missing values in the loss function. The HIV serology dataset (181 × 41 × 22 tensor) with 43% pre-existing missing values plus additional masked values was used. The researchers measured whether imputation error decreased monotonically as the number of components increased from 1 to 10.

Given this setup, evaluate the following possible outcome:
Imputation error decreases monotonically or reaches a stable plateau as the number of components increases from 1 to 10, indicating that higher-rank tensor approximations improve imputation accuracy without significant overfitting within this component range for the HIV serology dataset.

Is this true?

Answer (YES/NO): YES